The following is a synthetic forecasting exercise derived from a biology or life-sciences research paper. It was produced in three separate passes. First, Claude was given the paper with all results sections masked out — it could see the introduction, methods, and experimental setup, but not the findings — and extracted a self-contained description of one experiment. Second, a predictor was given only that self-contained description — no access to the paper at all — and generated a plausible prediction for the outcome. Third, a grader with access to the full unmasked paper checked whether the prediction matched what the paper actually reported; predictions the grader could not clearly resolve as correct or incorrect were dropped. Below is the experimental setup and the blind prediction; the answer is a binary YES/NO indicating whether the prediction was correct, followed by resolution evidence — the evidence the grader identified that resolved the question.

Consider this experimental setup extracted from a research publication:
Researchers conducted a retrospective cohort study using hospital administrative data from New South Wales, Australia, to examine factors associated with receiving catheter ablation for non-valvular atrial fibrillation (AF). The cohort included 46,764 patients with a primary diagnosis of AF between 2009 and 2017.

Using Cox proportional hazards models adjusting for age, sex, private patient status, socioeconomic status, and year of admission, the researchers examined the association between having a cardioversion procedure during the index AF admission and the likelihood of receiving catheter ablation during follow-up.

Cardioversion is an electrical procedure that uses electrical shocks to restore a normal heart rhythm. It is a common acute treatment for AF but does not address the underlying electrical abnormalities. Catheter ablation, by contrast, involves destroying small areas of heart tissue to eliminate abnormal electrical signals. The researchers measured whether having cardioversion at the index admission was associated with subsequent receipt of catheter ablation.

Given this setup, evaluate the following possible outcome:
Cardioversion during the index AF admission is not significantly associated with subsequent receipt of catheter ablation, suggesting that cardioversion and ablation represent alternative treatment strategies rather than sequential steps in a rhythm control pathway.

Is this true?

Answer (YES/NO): NO